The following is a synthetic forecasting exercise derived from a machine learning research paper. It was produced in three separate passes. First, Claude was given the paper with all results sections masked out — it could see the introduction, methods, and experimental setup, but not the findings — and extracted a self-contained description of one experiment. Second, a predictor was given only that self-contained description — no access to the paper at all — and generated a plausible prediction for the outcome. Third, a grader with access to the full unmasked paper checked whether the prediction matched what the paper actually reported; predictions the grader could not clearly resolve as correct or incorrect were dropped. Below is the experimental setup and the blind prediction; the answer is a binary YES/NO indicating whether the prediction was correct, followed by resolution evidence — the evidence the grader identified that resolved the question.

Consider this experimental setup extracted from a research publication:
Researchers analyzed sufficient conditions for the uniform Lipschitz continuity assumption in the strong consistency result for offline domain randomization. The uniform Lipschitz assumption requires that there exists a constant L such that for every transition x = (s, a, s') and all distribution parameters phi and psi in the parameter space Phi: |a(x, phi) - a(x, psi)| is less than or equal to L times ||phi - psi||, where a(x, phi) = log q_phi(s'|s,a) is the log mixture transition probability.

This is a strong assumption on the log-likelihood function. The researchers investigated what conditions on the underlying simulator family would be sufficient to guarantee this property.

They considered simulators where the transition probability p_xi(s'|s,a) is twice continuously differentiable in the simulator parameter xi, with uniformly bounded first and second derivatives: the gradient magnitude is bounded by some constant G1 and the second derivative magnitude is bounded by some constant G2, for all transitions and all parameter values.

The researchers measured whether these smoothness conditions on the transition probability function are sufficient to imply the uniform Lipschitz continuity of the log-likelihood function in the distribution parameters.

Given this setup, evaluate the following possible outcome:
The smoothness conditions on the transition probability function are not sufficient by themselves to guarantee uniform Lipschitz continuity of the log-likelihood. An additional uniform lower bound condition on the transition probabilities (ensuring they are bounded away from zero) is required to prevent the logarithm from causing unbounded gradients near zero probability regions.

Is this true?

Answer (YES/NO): NO